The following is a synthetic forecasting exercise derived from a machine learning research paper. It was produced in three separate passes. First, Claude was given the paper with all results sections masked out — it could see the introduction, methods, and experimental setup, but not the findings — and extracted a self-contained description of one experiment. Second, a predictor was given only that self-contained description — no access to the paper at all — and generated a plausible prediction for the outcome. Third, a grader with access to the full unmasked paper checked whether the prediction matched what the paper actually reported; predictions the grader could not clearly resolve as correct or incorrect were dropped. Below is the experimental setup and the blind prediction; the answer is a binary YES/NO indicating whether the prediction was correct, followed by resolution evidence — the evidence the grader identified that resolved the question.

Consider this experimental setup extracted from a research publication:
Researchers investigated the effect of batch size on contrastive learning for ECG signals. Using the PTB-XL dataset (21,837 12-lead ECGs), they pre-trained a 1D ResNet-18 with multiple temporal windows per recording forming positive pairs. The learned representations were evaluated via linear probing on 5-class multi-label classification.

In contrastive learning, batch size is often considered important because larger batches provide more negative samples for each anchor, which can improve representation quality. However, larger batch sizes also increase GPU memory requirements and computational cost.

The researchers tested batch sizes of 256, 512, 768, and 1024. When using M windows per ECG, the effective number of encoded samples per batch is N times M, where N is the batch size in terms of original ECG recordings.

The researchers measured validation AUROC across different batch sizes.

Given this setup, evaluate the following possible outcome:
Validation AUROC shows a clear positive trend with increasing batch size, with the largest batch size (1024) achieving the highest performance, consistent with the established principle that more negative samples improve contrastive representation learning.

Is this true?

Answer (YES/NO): NO